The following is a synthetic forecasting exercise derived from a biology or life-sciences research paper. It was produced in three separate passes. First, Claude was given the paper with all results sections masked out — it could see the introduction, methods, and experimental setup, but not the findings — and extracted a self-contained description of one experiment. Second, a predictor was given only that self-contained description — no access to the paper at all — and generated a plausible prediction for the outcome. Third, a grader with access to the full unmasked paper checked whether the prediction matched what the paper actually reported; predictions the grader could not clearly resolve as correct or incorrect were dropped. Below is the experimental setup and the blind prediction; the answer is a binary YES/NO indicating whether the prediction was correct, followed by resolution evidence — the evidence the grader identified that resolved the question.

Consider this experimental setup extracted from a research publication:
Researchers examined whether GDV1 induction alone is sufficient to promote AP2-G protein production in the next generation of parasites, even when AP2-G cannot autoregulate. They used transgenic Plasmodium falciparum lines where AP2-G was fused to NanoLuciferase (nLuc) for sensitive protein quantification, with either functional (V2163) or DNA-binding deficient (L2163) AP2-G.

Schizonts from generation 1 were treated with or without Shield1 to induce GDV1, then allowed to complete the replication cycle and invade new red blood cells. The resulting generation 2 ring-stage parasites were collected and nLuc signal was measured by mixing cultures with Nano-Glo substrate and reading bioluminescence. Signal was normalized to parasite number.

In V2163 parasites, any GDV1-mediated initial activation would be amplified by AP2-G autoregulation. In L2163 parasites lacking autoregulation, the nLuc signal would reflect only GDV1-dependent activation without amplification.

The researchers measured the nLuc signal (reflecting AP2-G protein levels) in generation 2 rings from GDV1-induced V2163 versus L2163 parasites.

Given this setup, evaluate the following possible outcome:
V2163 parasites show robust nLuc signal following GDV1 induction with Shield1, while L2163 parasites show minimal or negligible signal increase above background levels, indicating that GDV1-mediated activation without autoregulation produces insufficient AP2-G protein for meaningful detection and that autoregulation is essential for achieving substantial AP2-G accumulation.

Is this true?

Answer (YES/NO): NO